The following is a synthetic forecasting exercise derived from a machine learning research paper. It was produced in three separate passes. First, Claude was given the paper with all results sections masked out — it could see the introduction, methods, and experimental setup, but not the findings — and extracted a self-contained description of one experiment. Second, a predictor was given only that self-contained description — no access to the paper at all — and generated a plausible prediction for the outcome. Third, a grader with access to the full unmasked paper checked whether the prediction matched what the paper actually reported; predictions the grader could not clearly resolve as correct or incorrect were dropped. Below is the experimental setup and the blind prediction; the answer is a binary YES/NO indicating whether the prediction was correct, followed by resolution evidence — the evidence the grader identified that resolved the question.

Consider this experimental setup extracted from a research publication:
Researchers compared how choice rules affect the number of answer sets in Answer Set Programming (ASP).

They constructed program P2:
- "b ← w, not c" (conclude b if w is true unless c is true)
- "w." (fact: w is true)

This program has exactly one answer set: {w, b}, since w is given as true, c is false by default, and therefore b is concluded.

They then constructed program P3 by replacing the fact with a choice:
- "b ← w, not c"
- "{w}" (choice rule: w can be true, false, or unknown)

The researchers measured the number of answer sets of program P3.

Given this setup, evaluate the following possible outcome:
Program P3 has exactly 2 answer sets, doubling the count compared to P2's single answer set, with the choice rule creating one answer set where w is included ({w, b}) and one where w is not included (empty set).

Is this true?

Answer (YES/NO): YES